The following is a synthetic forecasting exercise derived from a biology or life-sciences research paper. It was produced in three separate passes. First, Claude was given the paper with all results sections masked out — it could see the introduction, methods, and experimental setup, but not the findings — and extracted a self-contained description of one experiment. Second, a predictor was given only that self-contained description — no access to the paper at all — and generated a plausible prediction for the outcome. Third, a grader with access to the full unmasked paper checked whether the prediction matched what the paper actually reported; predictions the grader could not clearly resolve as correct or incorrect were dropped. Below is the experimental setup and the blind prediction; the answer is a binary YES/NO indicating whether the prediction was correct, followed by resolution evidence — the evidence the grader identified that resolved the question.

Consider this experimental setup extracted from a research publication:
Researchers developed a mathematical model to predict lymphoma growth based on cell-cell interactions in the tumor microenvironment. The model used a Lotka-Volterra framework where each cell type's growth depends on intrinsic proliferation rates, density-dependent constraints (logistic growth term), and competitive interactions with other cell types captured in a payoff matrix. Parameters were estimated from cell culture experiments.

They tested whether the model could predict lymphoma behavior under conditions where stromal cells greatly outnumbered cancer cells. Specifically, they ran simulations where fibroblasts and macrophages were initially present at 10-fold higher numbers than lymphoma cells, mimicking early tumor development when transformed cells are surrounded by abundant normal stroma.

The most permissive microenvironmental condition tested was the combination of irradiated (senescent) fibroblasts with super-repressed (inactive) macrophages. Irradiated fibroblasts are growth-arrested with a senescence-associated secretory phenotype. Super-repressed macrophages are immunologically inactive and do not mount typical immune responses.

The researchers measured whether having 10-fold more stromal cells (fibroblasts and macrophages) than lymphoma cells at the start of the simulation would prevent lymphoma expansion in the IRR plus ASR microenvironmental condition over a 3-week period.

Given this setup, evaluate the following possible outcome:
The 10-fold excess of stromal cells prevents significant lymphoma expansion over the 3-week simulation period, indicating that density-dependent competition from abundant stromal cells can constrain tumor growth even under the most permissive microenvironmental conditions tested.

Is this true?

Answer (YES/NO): NO